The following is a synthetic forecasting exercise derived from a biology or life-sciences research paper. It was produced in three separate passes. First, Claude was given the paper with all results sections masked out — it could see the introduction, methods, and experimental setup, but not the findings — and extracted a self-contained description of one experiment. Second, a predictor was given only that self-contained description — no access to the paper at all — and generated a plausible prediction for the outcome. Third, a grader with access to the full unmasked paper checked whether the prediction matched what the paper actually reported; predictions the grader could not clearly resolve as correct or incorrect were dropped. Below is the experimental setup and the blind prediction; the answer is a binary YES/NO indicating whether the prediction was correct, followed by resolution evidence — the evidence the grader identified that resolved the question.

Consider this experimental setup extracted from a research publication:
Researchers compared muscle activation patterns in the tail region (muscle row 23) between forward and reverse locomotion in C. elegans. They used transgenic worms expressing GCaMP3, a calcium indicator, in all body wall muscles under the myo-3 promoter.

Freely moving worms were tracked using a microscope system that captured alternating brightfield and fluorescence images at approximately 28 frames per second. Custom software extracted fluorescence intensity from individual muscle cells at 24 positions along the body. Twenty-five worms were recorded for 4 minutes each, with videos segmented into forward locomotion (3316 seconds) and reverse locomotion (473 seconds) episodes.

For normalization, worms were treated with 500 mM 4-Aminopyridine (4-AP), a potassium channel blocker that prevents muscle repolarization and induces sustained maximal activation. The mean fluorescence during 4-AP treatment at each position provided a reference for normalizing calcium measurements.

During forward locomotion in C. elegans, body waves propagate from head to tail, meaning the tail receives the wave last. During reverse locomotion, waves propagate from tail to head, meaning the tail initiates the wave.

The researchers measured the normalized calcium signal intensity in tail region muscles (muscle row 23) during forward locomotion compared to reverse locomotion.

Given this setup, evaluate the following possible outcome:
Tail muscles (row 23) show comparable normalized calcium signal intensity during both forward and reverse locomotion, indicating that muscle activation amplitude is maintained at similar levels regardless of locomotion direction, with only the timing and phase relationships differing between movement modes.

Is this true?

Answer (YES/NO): NO